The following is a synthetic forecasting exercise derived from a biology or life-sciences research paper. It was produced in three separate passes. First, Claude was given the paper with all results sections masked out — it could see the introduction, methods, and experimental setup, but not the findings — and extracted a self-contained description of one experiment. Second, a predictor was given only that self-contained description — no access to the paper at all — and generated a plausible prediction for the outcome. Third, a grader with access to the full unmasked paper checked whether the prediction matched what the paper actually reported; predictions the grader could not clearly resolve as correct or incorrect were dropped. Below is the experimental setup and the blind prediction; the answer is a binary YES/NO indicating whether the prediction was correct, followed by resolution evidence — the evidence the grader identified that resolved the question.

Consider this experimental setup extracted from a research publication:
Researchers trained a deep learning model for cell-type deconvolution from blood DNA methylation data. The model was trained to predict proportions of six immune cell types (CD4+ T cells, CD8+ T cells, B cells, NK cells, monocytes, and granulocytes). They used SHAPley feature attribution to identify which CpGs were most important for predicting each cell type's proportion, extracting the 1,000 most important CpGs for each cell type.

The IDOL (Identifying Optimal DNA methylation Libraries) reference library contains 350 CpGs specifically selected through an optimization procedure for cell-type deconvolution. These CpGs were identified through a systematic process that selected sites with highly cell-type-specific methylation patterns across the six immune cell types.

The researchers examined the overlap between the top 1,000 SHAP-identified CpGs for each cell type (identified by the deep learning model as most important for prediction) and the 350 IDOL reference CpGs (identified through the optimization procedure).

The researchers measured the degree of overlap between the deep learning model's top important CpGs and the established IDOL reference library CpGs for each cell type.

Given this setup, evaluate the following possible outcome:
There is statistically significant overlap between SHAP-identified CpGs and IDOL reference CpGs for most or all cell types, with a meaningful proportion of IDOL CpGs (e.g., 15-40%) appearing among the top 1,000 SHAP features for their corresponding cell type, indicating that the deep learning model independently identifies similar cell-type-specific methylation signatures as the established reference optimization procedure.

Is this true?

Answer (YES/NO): NO